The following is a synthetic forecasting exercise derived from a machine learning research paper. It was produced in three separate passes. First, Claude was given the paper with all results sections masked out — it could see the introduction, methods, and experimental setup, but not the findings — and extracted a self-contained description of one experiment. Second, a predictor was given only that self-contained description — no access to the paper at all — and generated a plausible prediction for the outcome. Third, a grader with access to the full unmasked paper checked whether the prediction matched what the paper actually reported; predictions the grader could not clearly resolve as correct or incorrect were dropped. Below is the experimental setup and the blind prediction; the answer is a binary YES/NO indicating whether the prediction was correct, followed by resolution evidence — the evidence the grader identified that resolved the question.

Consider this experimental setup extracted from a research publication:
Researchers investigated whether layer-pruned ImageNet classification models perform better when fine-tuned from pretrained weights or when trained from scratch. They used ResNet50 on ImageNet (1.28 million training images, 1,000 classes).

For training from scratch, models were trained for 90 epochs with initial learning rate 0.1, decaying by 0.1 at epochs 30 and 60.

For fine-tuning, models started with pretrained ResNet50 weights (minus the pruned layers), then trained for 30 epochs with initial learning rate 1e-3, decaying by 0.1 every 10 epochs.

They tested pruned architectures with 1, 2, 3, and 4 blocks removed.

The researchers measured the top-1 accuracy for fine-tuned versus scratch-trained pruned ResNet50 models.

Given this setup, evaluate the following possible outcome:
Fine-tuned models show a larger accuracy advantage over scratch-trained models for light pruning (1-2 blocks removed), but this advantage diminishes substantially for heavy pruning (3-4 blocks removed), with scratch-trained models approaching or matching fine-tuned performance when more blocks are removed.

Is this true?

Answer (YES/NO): NO